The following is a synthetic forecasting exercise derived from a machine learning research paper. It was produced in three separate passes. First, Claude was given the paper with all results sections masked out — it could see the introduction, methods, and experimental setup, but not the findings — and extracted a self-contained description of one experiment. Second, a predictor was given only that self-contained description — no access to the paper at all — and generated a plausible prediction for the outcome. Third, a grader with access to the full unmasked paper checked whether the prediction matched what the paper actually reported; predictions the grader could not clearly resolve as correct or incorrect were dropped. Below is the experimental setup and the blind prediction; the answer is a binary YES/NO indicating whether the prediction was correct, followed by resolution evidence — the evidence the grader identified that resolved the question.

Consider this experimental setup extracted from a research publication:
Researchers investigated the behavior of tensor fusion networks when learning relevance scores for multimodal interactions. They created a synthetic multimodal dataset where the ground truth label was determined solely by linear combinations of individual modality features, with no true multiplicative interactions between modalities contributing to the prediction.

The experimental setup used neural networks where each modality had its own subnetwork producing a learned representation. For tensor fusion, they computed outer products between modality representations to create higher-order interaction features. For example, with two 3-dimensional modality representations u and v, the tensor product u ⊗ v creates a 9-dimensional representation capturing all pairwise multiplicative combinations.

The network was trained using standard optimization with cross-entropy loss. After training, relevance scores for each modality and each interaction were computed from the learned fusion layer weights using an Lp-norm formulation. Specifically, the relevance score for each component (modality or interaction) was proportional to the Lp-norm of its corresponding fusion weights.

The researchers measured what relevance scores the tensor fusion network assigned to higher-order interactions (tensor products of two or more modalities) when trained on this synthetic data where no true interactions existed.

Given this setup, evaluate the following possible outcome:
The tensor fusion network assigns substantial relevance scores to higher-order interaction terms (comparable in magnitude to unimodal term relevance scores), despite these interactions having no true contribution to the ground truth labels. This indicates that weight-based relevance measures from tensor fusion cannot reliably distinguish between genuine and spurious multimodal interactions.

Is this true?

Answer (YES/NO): YES